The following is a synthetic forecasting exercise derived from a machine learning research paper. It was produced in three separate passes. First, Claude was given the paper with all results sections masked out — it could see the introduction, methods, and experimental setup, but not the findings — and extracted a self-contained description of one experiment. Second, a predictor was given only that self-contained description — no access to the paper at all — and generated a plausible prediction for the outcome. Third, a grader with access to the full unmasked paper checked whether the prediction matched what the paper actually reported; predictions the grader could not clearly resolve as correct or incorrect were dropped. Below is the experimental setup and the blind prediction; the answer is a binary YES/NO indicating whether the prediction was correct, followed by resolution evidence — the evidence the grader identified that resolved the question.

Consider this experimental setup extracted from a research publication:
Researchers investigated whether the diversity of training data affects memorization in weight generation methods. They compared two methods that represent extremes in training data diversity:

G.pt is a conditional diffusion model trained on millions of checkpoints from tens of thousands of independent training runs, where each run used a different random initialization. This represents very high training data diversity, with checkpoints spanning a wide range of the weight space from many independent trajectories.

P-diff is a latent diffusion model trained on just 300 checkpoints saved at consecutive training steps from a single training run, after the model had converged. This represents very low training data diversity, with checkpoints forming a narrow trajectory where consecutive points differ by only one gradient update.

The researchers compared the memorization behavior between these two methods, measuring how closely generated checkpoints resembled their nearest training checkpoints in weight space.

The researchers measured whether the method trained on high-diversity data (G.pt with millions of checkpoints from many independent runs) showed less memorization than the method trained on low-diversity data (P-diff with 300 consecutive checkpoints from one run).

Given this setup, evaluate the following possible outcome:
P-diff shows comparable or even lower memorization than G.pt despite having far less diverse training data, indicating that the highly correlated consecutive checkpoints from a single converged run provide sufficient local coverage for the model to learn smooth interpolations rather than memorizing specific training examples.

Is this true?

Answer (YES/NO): YES